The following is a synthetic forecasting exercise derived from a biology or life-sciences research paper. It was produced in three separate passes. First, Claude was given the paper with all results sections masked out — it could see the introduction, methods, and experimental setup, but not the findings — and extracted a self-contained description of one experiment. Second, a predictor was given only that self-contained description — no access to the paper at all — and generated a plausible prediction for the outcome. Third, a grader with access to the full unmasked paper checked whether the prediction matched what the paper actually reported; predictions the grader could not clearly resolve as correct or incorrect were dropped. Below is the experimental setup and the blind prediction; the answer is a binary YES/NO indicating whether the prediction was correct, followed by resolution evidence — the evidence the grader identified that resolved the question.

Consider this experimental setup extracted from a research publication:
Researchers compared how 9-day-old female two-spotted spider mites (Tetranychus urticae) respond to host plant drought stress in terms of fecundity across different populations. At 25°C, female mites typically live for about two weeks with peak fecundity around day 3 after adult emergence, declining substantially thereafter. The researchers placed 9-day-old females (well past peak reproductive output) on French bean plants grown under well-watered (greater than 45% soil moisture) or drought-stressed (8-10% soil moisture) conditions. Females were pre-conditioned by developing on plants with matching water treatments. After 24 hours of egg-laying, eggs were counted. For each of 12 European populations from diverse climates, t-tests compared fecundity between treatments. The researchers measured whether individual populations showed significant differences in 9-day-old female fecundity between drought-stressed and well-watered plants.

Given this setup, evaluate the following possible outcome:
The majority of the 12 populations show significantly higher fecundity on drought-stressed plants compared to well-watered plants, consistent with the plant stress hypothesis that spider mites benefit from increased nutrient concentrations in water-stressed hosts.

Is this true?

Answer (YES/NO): NO